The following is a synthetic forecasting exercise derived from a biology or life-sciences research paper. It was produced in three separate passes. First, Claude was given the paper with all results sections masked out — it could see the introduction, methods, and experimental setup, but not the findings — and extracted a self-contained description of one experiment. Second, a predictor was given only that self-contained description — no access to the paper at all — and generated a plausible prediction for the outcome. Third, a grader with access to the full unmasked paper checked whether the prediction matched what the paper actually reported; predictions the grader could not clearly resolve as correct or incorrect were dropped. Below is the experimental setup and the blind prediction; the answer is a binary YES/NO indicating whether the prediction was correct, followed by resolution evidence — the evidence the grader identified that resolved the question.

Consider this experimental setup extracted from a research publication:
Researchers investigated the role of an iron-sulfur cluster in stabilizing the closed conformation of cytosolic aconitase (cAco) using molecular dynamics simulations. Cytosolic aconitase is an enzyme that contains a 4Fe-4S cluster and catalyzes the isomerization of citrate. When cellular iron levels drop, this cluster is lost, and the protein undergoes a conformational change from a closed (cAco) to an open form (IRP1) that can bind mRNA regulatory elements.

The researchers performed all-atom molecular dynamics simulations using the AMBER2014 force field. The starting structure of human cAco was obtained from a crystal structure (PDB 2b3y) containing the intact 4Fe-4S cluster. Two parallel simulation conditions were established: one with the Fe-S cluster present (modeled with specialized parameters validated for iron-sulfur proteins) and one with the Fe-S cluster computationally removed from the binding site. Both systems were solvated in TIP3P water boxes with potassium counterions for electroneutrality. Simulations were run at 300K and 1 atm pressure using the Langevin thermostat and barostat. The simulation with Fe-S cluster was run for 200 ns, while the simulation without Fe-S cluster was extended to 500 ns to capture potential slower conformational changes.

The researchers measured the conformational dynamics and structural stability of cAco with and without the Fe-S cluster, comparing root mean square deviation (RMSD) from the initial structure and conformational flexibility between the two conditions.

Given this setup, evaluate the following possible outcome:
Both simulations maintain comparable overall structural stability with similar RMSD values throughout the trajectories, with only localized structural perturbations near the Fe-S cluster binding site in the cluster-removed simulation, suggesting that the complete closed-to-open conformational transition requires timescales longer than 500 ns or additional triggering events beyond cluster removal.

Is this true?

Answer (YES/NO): NO